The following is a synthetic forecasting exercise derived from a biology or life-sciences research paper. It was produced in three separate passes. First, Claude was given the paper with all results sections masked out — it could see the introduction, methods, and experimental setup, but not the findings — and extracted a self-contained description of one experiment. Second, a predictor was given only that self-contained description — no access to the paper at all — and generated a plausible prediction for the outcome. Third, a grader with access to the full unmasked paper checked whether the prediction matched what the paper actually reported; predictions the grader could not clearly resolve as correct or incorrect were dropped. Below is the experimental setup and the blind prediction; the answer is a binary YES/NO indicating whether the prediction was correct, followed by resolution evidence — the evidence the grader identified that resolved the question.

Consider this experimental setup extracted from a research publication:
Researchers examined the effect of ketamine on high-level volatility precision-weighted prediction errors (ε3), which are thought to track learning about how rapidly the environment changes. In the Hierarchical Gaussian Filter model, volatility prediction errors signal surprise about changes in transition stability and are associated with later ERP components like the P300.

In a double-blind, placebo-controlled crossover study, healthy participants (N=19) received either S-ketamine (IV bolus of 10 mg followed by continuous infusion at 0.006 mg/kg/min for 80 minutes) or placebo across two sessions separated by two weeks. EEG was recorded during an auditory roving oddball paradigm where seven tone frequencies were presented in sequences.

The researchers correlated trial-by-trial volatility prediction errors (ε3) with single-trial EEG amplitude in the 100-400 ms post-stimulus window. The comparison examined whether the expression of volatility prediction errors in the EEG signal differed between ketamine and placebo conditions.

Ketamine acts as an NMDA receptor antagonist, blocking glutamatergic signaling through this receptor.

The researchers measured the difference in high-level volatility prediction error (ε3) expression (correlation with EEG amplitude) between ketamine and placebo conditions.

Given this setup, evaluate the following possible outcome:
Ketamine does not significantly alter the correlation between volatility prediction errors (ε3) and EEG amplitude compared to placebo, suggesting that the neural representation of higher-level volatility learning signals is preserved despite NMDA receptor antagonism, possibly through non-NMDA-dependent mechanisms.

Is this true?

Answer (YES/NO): NO